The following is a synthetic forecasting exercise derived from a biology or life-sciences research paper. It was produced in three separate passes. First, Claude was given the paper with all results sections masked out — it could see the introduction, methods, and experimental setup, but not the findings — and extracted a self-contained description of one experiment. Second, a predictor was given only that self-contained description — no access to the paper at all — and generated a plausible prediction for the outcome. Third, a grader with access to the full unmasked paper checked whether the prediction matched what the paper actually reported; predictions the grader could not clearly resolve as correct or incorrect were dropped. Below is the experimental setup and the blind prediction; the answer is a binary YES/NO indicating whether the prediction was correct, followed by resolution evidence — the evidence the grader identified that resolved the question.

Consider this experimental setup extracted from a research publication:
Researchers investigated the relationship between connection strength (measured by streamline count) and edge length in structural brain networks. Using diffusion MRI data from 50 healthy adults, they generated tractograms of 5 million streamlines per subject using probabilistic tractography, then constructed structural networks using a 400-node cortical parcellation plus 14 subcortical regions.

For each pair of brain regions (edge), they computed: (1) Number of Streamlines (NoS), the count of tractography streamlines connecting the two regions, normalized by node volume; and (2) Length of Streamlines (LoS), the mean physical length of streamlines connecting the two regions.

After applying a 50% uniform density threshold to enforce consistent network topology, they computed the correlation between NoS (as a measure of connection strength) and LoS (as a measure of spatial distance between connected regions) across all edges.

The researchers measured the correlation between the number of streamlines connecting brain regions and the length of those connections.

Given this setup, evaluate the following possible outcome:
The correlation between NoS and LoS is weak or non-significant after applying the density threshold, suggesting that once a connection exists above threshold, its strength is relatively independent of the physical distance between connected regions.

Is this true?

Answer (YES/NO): NO